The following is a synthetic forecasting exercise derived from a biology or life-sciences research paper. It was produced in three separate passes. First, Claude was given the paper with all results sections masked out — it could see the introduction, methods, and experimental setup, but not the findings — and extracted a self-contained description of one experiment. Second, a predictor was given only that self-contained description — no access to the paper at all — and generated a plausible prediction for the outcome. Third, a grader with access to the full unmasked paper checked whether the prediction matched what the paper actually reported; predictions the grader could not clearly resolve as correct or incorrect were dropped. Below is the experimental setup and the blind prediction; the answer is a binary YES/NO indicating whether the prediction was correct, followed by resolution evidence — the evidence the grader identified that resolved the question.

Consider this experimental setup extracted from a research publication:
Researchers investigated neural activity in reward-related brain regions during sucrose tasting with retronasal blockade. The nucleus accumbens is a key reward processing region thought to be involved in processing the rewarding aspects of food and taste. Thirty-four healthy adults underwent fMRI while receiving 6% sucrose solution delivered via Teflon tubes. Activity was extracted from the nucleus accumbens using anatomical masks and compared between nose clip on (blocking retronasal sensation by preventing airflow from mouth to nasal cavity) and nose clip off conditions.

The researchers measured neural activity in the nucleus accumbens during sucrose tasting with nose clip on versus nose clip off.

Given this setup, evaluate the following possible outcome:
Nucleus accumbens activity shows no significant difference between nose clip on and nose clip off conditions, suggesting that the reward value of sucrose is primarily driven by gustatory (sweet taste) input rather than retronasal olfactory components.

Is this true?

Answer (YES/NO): NO